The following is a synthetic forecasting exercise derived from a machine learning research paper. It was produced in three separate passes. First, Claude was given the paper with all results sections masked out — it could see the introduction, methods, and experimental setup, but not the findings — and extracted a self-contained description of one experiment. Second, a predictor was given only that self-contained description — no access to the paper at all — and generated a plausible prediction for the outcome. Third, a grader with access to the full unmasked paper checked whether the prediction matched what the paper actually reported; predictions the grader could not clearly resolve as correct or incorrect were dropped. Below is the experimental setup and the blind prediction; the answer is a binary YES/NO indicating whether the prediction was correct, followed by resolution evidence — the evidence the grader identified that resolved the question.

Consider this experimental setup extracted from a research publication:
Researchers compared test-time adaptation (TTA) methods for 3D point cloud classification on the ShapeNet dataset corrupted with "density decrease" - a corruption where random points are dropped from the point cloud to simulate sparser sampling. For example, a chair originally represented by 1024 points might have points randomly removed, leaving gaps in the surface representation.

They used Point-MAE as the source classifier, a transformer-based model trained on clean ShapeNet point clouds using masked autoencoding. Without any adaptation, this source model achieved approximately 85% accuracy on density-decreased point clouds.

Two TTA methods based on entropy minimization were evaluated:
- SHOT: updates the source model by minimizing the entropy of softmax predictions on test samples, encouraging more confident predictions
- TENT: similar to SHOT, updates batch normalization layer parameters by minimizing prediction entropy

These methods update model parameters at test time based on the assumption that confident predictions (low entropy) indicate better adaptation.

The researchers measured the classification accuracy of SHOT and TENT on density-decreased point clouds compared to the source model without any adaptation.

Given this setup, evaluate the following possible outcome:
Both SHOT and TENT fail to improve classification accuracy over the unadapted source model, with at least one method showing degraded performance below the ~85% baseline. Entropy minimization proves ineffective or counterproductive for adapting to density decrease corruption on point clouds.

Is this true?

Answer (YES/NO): YES